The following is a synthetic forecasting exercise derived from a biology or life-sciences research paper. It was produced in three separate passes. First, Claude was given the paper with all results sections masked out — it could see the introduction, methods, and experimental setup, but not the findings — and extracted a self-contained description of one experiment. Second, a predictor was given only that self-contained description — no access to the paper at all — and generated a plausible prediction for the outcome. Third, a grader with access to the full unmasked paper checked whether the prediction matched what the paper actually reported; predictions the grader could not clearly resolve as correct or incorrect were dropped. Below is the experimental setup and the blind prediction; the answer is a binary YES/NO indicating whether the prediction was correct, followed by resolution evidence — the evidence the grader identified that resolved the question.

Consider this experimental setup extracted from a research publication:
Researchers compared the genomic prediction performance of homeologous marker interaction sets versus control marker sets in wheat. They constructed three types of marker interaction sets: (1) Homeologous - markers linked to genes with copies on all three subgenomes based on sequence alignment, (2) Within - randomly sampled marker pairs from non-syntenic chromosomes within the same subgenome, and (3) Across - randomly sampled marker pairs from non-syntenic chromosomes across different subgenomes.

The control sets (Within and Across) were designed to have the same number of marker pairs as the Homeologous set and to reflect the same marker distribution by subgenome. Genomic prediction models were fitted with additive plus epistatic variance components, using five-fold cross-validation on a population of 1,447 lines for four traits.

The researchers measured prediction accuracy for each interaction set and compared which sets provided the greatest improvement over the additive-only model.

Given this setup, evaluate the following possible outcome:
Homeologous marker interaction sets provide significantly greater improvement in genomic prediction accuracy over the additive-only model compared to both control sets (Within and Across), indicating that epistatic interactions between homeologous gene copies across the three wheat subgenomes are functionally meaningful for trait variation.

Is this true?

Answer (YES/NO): NO